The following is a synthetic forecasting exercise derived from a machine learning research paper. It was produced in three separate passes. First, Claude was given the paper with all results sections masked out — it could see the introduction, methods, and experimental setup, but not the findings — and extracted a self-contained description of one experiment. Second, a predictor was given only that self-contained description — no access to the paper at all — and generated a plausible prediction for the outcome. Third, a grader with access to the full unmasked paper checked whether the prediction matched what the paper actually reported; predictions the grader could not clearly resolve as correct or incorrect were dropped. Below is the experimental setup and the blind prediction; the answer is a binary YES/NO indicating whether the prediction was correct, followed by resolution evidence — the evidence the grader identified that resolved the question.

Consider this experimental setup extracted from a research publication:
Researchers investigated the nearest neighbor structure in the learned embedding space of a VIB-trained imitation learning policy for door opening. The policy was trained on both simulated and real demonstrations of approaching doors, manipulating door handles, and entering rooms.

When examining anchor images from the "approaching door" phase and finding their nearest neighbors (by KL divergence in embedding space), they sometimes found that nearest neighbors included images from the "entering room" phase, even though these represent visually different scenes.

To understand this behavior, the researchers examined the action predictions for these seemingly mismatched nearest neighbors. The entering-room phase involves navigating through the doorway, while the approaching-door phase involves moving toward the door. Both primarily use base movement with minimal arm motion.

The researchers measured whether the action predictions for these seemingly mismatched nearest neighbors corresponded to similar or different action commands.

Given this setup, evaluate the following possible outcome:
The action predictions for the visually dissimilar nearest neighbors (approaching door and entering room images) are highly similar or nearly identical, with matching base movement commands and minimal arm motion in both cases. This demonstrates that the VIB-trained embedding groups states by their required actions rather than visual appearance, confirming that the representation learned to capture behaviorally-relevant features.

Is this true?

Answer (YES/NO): YES